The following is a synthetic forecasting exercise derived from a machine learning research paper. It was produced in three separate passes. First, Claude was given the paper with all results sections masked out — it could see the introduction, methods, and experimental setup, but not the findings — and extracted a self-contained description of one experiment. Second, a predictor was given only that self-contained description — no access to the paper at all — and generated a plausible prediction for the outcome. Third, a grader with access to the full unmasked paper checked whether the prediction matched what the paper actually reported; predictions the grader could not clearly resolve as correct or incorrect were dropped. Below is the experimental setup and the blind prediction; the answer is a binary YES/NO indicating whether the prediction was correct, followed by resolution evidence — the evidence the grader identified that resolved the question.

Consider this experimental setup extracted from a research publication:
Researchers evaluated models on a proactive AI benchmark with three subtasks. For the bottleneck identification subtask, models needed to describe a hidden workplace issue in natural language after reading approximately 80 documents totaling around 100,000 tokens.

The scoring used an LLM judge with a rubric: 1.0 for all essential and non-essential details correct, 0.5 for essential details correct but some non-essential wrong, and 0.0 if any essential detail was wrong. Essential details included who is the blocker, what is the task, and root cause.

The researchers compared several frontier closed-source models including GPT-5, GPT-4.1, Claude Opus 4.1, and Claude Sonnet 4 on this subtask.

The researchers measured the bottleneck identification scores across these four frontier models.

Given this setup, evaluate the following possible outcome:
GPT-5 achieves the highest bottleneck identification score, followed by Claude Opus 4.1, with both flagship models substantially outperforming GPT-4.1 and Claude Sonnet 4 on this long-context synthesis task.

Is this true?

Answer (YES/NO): NO